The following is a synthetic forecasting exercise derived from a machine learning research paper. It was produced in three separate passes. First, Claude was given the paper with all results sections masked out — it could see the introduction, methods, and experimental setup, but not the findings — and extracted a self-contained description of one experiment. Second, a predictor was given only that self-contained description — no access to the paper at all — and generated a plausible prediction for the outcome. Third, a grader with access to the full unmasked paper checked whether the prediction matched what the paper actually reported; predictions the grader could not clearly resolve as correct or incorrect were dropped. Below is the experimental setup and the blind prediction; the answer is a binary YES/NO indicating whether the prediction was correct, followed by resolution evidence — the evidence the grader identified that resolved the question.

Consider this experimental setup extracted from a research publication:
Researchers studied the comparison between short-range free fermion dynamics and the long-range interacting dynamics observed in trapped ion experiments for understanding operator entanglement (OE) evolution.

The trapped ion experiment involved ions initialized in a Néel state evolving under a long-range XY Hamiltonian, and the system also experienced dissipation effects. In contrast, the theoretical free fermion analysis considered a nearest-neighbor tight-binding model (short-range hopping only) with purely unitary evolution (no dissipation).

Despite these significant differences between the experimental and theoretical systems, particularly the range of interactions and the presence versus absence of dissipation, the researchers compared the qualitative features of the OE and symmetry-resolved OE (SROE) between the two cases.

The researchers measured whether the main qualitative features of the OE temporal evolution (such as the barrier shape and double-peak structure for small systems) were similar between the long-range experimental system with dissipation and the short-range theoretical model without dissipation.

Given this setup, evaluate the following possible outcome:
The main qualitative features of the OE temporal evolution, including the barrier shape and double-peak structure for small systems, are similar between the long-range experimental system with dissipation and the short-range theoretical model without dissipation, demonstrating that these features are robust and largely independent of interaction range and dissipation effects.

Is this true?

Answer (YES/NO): YES